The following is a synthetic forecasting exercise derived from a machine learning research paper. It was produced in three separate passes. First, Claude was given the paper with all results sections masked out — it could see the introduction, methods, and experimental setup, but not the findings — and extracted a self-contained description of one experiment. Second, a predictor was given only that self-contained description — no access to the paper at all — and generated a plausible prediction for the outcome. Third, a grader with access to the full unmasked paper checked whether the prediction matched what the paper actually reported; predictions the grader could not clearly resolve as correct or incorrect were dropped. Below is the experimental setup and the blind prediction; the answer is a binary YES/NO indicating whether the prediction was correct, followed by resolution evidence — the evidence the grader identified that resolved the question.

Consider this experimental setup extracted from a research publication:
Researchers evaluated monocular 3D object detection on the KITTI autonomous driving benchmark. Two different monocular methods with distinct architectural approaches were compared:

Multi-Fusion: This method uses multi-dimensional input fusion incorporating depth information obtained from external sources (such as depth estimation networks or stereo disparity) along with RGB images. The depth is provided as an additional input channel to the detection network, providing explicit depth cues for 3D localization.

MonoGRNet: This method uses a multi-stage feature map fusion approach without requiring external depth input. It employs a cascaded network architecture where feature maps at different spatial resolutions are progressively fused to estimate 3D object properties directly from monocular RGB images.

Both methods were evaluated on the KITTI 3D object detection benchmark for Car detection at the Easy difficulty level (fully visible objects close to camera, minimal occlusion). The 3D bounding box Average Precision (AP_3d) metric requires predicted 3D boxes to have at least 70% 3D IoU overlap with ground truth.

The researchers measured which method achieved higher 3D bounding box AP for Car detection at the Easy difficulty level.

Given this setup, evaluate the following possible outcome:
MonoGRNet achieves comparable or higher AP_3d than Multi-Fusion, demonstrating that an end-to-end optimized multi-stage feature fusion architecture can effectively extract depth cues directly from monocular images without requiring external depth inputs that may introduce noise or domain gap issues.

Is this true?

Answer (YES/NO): YES